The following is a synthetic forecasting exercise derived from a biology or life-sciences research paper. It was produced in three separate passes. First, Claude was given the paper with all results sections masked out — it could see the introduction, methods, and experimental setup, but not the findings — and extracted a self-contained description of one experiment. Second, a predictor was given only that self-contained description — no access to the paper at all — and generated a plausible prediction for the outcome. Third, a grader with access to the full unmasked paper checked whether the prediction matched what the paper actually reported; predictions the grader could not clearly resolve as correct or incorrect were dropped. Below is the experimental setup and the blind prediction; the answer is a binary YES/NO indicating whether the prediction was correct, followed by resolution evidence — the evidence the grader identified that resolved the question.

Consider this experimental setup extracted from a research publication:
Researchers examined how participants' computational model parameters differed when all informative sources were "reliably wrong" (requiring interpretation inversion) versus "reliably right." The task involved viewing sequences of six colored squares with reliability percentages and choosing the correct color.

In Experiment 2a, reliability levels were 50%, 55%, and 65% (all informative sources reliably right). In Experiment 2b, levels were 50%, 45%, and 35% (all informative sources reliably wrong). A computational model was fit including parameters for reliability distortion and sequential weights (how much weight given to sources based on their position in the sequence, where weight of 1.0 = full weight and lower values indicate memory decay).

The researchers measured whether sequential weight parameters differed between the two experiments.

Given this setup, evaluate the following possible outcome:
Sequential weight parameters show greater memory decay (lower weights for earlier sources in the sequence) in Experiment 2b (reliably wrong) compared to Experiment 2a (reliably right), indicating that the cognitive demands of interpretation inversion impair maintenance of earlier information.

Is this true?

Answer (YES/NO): YES